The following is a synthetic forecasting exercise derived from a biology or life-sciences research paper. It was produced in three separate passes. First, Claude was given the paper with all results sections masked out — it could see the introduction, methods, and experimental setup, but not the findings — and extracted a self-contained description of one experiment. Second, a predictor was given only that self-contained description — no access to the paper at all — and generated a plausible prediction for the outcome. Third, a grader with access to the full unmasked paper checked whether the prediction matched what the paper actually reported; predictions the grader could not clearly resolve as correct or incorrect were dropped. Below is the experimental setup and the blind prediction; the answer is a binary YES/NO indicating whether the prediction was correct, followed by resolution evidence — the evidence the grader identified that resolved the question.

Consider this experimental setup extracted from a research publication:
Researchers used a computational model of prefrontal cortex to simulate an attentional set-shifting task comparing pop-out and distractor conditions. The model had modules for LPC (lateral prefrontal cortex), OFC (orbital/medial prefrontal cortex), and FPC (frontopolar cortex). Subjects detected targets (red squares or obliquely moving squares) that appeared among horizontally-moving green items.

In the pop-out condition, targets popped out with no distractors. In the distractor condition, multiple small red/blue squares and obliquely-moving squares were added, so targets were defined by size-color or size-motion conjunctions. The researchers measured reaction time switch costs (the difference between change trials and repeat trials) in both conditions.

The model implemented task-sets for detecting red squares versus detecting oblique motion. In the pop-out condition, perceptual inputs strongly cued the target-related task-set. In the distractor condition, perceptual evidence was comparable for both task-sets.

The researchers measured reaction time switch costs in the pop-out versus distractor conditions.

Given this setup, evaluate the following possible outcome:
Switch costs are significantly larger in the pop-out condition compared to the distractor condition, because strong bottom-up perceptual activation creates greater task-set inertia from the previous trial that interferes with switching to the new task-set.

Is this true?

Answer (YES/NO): NO